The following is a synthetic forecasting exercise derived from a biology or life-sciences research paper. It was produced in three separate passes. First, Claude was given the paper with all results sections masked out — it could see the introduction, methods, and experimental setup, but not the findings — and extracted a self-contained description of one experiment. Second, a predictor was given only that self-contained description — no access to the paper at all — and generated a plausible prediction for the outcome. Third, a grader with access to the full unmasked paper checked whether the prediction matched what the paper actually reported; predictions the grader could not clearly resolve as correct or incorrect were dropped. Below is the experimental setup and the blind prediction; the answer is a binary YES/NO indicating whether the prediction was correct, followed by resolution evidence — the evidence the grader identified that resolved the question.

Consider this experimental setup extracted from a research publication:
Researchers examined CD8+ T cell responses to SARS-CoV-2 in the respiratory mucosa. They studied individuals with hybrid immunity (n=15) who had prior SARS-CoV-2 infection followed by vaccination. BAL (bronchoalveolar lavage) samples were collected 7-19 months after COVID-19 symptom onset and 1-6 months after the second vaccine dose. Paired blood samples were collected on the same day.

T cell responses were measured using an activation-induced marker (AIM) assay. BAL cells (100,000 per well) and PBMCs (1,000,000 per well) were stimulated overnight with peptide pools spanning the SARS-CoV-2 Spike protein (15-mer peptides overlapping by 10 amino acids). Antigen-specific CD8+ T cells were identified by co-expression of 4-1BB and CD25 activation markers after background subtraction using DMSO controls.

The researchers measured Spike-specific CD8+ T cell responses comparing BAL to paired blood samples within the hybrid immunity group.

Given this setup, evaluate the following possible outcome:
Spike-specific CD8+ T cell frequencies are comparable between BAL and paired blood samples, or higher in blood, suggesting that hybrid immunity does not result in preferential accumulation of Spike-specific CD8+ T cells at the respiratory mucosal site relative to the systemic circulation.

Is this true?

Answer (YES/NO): NO